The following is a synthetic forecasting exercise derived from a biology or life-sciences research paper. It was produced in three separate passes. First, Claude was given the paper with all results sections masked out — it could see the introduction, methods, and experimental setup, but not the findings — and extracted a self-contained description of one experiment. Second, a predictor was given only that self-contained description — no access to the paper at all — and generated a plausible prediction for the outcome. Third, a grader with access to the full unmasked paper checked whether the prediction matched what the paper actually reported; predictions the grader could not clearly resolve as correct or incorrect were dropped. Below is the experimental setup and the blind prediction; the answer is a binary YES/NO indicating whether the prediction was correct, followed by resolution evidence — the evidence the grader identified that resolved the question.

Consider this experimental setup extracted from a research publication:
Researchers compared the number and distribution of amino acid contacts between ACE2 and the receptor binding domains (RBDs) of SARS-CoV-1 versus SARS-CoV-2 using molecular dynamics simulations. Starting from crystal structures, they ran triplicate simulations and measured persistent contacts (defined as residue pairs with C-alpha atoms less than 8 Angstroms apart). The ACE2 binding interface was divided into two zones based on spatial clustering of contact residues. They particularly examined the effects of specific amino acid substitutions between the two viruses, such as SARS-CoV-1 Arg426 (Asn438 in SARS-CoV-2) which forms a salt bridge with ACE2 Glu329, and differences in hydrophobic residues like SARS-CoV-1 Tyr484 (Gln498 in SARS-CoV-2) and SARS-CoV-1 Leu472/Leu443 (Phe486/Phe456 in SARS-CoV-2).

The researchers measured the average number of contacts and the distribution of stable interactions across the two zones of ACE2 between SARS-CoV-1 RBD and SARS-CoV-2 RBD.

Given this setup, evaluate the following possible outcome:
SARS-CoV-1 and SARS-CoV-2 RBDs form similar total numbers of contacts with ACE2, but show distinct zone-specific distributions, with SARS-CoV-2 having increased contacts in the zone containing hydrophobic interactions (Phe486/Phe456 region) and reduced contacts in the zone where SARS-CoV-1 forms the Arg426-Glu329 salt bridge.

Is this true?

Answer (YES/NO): NO